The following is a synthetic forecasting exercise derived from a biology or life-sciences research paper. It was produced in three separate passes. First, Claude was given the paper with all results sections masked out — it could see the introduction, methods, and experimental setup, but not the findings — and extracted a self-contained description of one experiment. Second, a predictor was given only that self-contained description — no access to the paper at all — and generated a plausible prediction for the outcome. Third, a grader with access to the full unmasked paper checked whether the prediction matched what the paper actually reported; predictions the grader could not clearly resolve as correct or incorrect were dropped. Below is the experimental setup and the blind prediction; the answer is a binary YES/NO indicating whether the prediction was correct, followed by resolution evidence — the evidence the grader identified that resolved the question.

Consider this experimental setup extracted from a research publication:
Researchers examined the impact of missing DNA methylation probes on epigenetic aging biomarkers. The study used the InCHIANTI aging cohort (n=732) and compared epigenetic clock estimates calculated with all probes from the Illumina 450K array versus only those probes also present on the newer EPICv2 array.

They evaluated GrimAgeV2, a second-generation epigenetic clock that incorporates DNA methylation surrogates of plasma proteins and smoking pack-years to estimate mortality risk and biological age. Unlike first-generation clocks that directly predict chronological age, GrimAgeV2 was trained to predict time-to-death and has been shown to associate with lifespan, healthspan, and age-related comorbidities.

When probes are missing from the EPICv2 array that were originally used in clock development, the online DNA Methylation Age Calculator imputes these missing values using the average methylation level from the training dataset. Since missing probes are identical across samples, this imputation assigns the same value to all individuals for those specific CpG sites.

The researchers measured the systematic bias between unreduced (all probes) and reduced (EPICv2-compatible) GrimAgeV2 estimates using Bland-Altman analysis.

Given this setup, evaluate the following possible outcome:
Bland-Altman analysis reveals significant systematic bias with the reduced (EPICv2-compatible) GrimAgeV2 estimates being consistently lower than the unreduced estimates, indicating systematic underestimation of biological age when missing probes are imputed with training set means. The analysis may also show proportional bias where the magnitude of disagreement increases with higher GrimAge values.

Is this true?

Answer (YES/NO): NO